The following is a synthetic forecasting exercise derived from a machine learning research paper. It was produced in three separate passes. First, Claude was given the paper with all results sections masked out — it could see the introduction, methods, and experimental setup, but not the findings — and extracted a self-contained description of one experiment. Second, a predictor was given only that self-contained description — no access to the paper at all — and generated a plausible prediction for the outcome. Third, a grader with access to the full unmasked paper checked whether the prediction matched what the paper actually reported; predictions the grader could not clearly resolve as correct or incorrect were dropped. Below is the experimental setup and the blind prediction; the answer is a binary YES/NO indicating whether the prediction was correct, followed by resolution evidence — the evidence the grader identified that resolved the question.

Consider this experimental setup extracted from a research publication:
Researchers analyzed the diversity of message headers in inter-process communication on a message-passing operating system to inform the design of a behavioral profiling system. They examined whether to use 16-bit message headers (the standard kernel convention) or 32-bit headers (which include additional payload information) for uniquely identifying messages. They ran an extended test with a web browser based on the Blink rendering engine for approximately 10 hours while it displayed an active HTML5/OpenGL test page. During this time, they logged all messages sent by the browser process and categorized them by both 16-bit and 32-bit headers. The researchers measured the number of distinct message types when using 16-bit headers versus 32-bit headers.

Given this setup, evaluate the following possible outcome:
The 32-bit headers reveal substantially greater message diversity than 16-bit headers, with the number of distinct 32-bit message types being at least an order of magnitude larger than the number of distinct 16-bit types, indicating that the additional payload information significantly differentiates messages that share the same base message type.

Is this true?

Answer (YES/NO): NO